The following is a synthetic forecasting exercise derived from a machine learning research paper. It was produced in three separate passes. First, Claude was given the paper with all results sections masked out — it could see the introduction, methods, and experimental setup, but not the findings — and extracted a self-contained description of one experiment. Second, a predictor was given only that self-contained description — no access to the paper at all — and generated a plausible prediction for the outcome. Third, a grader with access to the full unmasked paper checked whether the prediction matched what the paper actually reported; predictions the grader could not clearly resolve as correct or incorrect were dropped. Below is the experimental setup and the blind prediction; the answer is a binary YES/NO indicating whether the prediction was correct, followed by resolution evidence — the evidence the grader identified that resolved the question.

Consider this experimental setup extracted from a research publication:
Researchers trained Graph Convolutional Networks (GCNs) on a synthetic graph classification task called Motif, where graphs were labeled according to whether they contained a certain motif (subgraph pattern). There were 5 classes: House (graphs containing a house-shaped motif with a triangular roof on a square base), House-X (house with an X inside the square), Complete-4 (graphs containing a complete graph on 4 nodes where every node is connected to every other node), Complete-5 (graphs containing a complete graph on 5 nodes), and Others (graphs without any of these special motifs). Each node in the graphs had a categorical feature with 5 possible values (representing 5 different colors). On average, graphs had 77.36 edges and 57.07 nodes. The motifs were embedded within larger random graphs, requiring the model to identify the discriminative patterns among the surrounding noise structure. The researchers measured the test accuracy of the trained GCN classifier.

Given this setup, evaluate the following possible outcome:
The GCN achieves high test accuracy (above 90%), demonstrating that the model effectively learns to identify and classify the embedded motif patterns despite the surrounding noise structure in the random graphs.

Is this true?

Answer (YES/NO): YES